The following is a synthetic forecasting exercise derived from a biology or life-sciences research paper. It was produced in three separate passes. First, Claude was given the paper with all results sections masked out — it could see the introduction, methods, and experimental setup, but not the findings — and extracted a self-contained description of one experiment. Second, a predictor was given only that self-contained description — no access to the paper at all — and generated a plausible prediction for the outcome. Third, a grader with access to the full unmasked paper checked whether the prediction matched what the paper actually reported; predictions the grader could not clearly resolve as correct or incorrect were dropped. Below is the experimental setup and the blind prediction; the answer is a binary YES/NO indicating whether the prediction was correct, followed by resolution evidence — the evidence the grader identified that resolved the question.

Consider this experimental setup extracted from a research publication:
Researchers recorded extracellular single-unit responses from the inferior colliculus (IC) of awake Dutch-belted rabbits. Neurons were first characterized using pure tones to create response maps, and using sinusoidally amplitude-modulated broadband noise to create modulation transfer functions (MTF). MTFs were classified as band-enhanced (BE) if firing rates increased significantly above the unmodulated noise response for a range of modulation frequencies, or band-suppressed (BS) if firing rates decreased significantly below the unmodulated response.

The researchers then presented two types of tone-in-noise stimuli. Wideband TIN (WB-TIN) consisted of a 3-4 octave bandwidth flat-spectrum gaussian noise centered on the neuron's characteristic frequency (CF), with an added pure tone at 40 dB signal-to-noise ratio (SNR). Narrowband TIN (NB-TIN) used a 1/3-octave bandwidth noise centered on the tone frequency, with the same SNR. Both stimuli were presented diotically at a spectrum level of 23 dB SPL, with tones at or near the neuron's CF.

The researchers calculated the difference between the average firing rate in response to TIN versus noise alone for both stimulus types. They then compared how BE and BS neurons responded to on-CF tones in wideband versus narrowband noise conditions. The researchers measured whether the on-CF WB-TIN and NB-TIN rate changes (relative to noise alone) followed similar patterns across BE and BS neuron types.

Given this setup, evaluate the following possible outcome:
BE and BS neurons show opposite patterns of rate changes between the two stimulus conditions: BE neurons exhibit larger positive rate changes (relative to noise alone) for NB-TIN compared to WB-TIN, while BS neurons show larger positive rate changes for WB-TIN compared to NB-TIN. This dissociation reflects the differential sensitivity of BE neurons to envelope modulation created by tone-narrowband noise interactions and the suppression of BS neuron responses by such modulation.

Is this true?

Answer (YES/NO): NO